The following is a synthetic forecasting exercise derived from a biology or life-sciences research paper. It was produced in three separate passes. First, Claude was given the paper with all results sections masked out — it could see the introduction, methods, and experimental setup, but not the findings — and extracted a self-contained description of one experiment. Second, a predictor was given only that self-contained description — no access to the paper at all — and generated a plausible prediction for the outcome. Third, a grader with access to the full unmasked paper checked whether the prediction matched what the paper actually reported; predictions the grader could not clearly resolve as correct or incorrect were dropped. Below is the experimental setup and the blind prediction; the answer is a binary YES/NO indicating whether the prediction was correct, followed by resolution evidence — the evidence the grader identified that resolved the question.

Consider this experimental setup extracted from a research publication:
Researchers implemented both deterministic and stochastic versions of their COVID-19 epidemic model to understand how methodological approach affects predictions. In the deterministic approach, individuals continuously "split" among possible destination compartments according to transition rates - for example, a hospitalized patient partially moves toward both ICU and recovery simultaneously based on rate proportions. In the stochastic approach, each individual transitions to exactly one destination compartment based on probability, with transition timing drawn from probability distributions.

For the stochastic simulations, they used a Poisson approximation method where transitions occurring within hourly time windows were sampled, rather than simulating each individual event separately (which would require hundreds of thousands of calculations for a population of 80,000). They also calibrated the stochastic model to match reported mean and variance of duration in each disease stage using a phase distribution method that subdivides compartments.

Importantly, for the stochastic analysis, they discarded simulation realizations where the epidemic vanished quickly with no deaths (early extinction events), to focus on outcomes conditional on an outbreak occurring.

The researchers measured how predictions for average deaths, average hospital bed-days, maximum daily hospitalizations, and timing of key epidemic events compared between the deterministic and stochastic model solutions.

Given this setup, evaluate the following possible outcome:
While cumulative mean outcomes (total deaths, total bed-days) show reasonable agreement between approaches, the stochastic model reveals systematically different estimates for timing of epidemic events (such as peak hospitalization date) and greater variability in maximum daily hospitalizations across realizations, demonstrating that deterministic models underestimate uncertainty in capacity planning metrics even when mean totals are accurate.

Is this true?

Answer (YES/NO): YES